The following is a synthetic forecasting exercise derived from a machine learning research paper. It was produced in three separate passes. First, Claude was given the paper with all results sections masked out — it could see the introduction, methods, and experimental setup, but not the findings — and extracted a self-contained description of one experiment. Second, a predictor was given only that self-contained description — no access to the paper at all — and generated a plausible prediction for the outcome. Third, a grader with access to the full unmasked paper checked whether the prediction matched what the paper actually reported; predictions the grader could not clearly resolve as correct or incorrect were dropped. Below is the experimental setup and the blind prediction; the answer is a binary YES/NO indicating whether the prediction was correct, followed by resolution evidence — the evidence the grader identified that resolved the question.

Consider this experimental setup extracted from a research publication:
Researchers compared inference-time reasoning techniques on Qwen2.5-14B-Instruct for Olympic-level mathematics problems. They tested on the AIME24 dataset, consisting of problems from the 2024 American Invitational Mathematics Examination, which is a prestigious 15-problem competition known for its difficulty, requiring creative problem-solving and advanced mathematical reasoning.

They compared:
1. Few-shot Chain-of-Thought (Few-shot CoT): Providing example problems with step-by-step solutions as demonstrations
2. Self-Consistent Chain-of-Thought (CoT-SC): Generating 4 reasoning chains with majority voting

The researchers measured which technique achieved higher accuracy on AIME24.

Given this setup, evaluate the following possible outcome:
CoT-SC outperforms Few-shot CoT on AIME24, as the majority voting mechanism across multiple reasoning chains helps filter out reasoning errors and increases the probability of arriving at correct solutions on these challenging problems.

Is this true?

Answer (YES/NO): NO